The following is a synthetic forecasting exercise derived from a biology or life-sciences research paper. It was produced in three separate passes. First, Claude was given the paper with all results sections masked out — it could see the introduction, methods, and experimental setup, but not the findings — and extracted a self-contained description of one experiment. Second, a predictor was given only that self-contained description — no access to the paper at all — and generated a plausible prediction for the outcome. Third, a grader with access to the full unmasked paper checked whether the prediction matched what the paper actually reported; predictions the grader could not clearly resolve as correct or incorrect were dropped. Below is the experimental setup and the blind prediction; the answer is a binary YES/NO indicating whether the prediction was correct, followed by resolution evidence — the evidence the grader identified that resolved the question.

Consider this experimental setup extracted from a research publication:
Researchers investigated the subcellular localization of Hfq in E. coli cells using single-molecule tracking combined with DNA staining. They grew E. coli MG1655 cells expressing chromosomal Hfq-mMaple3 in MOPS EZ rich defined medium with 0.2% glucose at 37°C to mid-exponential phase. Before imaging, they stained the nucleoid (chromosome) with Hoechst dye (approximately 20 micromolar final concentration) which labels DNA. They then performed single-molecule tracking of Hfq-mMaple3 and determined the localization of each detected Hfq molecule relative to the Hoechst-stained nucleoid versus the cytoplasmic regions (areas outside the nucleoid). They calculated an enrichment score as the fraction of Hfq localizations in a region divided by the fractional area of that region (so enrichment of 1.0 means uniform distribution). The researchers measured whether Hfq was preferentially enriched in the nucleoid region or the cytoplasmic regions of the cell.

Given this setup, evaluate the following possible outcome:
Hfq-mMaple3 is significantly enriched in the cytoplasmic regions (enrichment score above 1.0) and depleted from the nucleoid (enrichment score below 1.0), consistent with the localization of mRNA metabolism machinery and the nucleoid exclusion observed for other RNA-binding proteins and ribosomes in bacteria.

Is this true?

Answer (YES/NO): NO